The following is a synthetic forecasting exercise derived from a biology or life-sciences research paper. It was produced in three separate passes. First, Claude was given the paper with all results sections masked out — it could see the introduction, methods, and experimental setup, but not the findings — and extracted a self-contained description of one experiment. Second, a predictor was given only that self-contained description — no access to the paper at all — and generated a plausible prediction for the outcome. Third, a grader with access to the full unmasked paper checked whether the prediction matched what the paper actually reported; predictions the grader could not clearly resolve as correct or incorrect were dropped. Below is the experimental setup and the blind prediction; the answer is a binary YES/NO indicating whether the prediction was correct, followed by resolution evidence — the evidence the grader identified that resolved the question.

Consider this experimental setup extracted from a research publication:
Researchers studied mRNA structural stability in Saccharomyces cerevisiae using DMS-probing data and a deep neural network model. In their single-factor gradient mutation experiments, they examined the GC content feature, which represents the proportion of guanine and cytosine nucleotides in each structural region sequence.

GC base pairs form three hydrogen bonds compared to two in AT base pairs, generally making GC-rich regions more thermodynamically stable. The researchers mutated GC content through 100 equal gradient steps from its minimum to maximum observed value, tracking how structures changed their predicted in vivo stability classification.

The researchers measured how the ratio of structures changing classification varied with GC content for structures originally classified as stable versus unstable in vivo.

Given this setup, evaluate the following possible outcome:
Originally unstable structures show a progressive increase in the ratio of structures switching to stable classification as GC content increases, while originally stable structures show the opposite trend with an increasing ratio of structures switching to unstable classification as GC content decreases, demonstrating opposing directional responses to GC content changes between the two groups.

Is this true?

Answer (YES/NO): NO